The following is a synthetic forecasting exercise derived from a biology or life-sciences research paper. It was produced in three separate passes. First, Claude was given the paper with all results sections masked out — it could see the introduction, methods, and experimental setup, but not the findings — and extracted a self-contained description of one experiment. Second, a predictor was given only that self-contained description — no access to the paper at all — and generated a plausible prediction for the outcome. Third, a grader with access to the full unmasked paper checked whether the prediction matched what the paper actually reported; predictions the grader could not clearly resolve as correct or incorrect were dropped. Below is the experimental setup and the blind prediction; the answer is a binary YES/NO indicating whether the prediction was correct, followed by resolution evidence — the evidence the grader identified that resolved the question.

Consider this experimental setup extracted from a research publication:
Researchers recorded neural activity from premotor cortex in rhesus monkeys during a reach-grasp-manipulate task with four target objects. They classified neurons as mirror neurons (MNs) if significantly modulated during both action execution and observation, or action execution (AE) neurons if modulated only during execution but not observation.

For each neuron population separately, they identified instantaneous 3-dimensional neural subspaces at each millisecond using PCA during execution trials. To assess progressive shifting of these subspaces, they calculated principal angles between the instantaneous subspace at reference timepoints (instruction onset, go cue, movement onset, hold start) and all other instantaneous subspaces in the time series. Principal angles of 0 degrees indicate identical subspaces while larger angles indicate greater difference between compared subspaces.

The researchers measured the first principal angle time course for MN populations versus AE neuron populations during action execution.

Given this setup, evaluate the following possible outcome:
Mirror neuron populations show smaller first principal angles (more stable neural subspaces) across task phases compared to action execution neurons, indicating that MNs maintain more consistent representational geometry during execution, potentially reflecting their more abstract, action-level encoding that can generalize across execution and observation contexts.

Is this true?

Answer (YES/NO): NO